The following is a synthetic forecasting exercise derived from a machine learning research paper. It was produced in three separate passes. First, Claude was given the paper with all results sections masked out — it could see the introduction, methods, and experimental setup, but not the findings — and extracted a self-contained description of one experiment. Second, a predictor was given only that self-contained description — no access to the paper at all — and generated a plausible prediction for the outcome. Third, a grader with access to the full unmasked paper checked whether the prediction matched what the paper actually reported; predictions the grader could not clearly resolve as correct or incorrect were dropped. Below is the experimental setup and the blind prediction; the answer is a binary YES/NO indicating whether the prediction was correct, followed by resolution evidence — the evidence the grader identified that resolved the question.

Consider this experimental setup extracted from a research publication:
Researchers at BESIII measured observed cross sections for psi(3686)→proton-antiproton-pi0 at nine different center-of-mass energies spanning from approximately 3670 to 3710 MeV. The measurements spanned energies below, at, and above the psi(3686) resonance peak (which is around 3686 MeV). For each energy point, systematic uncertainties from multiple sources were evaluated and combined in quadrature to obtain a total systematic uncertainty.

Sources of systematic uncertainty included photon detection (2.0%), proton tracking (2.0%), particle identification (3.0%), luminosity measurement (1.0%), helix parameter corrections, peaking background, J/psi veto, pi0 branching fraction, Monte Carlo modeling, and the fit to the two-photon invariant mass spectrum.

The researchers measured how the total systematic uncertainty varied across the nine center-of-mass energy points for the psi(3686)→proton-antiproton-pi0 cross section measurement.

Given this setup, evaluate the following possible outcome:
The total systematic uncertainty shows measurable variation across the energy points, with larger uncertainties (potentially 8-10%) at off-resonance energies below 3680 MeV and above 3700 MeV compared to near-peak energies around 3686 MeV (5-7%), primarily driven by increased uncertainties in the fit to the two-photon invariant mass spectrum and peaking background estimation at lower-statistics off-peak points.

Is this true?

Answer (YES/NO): NO